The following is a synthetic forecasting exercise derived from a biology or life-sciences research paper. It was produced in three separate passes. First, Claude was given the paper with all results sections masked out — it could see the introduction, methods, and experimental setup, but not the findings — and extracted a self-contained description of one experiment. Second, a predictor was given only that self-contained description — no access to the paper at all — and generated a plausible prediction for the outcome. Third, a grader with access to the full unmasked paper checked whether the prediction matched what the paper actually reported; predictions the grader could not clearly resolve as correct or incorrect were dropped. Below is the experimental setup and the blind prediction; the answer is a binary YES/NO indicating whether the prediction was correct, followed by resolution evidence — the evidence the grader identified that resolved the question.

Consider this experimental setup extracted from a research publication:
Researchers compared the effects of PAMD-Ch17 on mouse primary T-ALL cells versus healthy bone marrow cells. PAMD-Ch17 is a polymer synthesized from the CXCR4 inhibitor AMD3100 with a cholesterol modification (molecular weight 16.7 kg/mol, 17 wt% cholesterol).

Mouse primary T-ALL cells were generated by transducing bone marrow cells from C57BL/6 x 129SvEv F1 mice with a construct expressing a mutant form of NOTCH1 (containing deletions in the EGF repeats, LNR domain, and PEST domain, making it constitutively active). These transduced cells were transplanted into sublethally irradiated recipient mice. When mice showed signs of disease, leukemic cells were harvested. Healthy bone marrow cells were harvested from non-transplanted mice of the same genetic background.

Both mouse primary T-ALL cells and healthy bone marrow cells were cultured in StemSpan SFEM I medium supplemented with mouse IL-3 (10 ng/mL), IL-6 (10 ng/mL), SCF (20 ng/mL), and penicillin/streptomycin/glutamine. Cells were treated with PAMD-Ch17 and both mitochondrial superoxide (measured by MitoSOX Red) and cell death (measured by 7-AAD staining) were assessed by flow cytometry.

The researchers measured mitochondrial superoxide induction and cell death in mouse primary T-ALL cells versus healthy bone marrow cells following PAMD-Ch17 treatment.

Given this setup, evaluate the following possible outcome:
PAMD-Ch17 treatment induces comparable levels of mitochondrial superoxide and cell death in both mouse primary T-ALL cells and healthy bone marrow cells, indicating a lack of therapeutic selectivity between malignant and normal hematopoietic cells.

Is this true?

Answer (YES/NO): NO